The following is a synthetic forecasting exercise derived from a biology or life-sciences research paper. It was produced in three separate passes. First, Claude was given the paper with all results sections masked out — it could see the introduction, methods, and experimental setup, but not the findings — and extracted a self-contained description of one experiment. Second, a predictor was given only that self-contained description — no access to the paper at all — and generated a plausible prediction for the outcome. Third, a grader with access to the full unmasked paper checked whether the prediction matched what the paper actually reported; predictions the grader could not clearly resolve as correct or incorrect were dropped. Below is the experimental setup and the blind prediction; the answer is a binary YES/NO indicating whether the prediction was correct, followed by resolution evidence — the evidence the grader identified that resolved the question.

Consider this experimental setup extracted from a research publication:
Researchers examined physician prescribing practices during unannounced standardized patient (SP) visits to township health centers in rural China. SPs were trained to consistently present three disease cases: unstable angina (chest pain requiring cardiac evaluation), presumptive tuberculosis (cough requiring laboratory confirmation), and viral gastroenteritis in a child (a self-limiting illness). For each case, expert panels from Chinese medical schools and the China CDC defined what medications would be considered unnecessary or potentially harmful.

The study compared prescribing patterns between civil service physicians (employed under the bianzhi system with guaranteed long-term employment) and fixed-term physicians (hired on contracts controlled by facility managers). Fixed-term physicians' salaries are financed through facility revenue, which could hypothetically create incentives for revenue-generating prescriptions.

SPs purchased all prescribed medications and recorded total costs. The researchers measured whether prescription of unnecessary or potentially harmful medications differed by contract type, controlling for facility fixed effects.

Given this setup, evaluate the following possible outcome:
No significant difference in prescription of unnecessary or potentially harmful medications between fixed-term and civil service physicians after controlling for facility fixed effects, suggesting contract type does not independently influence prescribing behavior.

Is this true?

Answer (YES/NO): YES